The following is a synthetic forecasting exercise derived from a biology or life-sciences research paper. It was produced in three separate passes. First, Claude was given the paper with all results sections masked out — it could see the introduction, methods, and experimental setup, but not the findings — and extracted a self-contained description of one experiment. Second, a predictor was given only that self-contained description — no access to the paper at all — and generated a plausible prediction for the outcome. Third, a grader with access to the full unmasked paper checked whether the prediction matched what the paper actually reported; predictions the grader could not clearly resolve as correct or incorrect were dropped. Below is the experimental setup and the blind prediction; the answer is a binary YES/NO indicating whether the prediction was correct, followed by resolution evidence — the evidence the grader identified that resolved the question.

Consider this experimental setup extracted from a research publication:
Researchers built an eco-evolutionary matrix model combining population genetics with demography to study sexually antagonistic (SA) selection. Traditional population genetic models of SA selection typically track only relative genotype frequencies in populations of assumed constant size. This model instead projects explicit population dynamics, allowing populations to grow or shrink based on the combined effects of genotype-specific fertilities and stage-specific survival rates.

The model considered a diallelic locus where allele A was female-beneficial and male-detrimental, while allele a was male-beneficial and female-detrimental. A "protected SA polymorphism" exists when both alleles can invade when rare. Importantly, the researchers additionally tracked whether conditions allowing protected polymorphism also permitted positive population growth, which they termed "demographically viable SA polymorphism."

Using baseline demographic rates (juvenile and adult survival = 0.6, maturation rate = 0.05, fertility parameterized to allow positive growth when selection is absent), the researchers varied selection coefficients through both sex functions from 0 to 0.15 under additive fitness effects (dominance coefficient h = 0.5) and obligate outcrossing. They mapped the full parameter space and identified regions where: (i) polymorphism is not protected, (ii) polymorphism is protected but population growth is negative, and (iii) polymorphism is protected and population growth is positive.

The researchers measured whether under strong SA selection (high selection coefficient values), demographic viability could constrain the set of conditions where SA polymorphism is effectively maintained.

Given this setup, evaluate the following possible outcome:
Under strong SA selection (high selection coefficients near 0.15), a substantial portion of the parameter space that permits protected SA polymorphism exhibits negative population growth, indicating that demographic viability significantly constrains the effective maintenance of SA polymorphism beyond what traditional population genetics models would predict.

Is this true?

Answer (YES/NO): YES